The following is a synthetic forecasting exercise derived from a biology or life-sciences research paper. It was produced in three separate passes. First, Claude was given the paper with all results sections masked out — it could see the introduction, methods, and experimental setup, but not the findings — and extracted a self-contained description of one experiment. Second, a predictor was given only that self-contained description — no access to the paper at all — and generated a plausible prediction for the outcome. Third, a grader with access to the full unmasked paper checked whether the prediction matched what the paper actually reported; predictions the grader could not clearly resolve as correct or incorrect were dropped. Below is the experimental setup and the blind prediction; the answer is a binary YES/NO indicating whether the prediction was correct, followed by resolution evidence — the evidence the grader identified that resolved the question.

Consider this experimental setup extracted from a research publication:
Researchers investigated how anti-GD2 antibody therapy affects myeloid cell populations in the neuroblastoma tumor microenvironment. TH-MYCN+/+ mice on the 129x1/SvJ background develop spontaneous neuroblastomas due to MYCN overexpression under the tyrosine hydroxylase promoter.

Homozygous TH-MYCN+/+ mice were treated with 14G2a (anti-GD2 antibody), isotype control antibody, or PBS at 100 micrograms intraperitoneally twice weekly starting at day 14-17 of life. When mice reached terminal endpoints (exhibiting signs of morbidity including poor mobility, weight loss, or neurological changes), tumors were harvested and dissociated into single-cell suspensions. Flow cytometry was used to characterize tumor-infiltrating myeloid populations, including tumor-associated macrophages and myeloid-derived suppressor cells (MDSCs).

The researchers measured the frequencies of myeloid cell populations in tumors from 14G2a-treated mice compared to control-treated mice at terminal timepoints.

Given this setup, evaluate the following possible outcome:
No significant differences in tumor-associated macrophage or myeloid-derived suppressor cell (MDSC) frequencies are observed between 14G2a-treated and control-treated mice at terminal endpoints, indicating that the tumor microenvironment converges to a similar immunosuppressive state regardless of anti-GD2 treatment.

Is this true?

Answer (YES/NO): NO